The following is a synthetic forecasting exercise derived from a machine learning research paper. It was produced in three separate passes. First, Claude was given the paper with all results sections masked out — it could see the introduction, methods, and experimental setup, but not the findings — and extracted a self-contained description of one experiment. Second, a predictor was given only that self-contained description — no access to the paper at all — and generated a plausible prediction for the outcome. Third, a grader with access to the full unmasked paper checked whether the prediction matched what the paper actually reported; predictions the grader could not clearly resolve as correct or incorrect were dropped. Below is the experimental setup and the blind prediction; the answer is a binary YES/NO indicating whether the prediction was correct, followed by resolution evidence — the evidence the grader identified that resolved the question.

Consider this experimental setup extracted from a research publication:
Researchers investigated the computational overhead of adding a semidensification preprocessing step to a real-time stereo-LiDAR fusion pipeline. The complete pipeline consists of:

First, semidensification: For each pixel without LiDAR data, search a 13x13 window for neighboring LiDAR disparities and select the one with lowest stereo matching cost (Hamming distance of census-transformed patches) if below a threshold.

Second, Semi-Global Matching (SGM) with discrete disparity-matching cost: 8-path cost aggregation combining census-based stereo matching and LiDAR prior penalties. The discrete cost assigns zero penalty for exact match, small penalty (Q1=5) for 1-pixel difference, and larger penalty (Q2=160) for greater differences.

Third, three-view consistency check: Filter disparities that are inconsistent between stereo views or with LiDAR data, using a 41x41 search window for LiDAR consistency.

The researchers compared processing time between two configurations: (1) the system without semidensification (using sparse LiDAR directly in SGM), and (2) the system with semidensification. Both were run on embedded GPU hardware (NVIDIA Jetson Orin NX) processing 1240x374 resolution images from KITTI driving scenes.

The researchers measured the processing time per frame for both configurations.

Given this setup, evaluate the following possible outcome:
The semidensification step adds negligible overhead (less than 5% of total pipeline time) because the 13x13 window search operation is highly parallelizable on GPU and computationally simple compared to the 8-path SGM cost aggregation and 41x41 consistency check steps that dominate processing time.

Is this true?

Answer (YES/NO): NO